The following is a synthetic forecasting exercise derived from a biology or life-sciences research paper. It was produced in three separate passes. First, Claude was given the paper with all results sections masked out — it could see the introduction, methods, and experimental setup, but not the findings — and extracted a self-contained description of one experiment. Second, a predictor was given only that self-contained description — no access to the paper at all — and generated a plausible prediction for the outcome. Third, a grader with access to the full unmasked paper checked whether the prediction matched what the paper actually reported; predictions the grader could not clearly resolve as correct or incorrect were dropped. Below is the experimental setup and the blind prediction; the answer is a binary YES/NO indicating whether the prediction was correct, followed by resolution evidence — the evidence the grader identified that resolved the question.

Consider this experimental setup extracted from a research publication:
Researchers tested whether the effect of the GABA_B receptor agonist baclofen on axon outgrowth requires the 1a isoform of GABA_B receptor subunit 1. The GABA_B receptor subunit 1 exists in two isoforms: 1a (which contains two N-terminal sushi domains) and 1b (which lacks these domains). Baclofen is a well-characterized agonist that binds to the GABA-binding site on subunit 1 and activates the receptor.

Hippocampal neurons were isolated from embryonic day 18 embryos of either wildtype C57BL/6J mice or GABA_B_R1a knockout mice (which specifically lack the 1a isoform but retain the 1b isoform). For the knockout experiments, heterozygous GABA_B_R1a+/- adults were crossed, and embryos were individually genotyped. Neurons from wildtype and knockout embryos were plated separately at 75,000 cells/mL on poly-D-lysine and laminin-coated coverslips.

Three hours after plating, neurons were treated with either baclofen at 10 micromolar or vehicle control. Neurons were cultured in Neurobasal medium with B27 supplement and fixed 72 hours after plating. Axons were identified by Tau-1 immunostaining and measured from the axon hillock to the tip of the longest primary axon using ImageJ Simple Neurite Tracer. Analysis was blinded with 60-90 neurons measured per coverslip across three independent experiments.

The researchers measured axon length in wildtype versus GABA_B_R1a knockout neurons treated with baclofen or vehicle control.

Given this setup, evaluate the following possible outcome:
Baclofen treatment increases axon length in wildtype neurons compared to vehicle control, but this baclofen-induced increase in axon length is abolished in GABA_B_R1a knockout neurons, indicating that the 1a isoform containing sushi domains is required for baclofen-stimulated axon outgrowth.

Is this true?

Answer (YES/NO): NO